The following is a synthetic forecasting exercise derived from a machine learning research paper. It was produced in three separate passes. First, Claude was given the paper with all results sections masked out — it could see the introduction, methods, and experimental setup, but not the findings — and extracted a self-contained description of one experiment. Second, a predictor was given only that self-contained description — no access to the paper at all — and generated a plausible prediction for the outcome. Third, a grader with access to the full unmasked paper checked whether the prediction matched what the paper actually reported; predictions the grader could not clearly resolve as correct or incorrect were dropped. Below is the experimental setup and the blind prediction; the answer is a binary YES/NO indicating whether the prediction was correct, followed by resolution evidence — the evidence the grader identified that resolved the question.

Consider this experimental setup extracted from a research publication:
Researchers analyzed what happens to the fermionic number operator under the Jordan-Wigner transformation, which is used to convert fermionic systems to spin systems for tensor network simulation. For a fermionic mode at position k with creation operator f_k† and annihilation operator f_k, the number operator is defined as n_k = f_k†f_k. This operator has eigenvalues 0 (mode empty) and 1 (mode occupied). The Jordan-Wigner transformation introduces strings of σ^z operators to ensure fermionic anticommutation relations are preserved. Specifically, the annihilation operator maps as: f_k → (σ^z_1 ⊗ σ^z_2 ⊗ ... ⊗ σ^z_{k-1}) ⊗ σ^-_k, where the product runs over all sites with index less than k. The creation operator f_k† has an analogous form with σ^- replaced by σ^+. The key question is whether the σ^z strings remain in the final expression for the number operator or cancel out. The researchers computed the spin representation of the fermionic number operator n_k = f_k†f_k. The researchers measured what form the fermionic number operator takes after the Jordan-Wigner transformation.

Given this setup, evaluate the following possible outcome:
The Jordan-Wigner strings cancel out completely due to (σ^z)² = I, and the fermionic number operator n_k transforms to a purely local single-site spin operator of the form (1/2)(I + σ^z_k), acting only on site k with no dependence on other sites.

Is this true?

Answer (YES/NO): YES